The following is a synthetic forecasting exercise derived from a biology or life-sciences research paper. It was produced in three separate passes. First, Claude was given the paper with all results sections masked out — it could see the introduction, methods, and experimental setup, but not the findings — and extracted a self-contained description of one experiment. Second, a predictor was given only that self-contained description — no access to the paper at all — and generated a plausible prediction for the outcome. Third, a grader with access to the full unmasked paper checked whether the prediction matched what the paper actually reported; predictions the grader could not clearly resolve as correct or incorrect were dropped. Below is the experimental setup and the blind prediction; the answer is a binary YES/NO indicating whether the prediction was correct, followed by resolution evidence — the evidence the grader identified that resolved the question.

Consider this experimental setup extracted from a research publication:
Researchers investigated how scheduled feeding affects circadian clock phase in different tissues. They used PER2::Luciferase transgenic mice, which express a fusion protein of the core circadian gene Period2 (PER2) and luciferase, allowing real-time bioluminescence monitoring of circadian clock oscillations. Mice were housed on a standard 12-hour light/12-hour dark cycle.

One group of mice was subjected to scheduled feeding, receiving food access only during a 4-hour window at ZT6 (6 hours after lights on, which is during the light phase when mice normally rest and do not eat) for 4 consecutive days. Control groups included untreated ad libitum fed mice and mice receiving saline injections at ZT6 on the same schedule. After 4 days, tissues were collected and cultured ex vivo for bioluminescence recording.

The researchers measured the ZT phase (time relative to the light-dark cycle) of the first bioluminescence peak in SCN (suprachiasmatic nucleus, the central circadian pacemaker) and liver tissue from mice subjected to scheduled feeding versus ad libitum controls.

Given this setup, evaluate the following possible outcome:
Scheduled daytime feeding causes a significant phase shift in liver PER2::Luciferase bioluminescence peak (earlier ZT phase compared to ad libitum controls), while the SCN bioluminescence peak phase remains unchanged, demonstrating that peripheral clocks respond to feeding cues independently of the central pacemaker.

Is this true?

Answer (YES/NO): NO